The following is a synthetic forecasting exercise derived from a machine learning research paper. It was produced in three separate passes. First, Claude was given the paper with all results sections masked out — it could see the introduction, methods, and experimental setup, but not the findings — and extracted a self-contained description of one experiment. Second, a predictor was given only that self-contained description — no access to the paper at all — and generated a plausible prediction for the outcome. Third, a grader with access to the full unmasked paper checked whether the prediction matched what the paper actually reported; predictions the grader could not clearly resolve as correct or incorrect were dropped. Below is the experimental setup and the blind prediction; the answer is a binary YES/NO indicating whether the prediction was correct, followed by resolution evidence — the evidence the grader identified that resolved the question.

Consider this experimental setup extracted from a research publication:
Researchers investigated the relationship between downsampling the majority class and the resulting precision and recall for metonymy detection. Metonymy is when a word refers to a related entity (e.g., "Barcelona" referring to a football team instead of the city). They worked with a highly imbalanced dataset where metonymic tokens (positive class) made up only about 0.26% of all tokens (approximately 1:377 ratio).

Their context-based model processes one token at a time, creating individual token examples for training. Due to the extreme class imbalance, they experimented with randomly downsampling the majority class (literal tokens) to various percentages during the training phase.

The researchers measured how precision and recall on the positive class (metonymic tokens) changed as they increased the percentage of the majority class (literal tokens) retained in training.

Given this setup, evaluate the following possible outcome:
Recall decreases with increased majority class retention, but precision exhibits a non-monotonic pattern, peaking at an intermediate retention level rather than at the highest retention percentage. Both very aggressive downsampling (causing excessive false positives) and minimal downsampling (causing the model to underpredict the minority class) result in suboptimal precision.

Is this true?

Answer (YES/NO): NO